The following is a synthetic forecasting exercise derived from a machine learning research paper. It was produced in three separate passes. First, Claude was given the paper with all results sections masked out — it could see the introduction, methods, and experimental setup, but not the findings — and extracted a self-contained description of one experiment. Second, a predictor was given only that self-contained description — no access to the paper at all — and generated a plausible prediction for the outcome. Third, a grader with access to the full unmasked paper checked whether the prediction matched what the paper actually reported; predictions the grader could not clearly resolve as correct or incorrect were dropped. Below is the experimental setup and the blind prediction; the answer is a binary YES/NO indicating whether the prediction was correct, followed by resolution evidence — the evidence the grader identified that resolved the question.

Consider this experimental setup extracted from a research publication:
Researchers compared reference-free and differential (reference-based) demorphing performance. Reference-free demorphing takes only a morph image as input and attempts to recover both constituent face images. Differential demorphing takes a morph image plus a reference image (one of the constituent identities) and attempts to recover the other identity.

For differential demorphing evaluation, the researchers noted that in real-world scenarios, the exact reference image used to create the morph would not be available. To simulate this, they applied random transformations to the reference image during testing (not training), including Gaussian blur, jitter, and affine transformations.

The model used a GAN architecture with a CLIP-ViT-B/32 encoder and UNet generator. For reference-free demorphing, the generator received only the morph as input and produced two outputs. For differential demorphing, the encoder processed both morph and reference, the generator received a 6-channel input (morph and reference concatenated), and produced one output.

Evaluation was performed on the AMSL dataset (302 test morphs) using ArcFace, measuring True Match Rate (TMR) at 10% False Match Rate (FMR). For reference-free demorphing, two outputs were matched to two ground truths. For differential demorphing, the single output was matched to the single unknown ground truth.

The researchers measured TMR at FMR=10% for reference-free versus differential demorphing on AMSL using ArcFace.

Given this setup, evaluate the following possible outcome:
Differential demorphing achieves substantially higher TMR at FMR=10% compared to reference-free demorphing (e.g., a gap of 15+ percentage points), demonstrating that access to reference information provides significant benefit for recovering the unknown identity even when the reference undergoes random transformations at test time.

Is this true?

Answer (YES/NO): NO